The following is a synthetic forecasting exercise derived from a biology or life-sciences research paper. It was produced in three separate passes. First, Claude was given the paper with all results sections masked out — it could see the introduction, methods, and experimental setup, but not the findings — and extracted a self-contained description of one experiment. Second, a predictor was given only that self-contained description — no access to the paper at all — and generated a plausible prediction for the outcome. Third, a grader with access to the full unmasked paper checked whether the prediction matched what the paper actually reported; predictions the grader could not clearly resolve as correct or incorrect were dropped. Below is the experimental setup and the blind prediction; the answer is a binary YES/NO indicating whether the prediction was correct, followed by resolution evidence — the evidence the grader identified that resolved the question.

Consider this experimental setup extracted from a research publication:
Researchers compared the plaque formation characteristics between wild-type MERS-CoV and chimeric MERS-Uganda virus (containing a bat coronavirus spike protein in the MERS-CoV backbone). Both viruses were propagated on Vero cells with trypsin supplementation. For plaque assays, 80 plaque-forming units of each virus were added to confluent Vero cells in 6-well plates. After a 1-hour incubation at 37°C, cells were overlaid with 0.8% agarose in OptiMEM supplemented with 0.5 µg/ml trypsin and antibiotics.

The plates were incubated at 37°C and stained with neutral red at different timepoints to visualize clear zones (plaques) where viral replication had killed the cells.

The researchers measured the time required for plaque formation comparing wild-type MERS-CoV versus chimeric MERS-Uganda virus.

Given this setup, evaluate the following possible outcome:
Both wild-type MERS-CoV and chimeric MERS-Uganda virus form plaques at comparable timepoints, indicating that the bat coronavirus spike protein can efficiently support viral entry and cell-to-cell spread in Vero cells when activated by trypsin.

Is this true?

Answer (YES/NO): NO